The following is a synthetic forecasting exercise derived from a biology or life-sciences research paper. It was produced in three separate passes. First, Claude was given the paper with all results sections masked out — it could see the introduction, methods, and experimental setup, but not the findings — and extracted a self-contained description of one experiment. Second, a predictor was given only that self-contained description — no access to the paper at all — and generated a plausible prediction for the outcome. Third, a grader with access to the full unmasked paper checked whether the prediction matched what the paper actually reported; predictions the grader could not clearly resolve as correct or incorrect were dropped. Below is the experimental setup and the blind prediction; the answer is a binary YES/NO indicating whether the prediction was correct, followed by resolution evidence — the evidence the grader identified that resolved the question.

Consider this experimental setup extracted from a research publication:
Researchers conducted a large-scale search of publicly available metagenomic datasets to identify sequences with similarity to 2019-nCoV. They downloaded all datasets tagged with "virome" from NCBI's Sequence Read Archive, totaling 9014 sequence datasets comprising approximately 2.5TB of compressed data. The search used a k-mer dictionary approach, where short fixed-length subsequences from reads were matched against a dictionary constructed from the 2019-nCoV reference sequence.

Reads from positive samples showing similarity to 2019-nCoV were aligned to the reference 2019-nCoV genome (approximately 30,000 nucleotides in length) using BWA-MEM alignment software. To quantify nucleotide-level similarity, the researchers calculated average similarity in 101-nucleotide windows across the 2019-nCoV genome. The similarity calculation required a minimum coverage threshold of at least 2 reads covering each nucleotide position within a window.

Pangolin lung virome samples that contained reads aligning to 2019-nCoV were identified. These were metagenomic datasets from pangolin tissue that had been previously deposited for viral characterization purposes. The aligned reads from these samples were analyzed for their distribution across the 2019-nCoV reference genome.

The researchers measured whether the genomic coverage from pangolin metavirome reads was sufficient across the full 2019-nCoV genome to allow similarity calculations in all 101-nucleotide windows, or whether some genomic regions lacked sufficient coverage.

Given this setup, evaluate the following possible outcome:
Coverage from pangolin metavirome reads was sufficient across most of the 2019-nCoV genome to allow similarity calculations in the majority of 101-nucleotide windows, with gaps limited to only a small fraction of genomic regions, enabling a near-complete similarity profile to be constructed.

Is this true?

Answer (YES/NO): YES